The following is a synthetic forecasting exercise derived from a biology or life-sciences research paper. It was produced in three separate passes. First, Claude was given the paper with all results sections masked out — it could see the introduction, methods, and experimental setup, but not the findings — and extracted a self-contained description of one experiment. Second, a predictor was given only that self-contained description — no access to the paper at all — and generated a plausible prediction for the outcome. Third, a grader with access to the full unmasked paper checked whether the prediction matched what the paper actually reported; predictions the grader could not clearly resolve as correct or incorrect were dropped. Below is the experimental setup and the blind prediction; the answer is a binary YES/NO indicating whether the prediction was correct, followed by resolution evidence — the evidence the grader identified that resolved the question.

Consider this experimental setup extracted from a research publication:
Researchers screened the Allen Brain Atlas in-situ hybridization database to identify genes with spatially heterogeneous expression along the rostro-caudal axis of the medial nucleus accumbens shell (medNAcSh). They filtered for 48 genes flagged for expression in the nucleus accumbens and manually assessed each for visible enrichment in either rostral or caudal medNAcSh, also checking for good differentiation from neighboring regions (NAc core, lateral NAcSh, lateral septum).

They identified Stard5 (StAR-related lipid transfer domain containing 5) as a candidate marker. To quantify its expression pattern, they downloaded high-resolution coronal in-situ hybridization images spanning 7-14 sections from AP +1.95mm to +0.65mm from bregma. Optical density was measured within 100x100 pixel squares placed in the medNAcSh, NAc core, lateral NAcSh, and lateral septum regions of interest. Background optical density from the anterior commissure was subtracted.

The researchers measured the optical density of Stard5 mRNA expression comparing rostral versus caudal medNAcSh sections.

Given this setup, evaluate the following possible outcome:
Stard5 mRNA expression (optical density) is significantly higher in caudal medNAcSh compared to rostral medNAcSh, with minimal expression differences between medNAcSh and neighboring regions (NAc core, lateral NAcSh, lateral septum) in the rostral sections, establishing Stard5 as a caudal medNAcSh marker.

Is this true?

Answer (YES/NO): NO